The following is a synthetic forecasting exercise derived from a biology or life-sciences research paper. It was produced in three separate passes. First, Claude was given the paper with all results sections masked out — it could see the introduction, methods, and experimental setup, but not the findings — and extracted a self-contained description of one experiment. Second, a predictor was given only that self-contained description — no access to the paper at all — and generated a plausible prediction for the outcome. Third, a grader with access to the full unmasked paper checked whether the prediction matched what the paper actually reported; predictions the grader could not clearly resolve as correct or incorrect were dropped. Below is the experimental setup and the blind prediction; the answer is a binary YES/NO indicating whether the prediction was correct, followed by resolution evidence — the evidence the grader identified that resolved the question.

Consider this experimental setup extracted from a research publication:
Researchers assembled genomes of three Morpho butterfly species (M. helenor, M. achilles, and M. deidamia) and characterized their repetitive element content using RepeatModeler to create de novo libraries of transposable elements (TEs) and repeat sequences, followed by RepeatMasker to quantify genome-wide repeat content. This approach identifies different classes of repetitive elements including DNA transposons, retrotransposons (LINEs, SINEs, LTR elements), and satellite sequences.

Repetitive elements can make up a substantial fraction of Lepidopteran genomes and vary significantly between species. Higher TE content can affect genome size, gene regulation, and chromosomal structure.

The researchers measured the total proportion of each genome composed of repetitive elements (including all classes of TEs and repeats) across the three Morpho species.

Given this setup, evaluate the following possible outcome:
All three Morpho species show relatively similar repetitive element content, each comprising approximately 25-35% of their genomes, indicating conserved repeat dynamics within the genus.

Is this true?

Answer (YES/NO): NO